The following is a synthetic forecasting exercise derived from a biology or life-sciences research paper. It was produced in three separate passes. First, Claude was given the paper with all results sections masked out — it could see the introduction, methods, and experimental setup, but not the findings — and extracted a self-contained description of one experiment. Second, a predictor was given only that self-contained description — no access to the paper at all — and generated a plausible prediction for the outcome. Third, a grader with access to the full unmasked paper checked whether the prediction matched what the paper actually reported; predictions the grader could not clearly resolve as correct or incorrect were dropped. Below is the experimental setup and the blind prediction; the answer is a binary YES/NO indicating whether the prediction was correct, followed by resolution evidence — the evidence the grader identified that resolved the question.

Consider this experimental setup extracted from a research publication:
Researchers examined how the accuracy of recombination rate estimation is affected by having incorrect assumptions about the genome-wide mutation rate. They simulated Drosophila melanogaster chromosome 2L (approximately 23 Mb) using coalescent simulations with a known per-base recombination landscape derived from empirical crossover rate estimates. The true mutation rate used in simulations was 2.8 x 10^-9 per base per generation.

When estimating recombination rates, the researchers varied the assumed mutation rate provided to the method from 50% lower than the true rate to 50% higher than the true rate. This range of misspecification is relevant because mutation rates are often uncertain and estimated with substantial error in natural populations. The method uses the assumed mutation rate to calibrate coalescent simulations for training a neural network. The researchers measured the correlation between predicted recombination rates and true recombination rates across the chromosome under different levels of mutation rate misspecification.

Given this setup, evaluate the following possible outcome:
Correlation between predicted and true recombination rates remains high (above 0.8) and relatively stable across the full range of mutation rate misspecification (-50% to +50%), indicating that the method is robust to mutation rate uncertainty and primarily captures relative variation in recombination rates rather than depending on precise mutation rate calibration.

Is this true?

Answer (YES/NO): YES